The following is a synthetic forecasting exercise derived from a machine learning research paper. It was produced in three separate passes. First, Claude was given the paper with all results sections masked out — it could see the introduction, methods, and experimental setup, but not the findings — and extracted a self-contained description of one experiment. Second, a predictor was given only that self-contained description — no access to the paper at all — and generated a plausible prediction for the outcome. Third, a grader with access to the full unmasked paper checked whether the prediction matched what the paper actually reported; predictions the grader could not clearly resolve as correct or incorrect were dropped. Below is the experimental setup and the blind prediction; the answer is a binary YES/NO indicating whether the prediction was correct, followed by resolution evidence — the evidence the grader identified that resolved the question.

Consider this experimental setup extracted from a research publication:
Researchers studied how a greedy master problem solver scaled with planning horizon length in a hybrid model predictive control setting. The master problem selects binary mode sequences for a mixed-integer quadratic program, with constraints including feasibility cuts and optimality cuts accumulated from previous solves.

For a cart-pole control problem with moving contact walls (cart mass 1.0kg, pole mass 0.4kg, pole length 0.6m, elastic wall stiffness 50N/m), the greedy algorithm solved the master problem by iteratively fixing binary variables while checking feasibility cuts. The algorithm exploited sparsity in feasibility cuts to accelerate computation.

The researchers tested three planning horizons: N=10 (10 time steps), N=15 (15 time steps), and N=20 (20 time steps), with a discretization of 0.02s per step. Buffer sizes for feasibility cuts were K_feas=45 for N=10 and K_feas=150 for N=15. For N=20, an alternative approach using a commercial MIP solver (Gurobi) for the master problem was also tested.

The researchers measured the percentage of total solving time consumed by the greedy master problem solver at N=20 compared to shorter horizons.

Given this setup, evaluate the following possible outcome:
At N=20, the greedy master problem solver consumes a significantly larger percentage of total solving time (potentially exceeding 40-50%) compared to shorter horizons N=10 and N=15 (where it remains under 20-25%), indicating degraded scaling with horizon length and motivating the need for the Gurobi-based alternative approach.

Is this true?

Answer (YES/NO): YES